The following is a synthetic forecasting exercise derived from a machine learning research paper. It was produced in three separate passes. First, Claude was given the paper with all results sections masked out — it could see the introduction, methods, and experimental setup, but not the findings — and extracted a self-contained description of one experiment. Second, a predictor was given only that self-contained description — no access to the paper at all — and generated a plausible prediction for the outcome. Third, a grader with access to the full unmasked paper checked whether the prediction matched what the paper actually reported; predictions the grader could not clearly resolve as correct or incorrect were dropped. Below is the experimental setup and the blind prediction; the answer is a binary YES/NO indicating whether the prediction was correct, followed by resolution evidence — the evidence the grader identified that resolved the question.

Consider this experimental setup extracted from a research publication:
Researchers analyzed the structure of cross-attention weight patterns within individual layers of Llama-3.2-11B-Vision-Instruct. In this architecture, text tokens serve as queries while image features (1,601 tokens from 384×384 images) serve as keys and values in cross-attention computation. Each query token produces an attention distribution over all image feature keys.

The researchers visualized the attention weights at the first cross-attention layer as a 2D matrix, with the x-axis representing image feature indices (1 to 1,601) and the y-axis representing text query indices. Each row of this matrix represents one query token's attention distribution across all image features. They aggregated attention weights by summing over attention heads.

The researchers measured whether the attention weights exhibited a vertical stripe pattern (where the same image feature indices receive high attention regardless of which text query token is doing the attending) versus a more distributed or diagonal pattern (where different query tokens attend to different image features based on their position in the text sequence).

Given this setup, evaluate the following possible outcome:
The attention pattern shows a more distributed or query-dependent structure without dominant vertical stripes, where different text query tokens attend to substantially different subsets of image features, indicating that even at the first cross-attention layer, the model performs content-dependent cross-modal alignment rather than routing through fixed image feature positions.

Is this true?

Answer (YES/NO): NO